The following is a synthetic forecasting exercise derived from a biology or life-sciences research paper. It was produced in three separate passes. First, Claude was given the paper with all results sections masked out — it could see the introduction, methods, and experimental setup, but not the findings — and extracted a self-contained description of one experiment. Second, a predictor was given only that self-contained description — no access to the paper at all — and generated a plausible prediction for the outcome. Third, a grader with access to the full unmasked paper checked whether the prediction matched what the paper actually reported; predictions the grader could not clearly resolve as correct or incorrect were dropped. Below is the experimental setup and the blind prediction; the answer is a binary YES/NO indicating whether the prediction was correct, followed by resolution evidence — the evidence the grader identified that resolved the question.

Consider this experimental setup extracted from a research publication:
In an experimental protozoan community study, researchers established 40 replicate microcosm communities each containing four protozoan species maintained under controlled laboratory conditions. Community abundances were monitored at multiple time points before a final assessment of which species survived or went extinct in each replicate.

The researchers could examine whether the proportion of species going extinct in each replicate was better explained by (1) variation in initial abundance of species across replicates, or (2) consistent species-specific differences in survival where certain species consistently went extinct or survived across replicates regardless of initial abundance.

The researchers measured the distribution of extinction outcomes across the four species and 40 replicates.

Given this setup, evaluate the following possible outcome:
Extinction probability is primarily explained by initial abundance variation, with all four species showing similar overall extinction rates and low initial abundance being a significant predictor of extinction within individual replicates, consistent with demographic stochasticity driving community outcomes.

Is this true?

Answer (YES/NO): NO